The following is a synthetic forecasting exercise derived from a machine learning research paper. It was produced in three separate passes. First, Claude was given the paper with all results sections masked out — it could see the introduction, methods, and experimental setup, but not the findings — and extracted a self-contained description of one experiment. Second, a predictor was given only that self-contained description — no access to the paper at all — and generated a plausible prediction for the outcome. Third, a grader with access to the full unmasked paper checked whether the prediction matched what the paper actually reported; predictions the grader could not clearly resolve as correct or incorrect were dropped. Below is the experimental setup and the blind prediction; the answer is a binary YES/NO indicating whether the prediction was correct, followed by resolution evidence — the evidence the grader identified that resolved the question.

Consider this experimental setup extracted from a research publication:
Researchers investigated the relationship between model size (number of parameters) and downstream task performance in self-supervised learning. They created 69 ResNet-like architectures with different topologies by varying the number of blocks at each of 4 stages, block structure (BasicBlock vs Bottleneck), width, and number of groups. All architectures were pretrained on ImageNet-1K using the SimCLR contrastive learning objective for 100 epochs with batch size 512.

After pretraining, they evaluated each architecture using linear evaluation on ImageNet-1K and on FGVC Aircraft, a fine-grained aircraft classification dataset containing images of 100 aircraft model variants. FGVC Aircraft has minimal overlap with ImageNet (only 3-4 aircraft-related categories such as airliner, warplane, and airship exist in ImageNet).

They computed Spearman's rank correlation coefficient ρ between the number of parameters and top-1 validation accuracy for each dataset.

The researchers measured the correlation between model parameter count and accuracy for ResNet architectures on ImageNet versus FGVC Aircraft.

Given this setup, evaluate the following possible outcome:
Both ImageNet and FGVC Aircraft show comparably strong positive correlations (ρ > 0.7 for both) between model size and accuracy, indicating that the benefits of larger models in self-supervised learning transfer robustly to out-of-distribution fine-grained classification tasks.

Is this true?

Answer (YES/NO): NO